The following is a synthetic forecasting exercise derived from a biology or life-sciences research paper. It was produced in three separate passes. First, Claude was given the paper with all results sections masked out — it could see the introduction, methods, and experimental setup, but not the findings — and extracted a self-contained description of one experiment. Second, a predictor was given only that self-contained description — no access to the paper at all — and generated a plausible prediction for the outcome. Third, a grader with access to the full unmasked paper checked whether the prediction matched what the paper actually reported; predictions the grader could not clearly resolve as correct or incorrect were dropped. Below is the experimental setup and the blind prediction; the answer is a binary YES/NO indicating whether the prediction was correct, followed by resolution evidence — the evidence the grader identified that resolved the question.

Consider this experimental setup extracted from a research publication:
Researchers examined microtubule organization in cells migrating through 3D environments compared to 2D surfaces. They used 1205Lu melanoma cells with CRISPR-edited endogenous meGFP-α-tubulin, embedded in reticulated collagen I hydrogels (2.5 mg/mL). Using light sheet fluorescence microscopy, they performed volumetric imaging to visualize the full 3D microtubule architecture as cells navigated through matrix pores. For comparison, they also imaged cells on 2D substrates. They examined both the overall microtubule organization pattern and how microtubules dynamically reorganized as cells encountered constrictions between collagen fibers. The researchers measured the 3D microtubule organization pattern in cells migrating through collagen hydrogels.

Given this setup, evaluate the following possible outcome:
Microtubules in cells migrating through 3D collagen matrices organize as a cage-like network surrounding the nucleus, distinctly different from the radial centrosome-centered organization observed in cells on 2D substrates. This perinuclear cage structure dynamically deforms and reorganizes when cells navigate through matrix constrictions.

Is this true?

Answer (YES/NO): YES